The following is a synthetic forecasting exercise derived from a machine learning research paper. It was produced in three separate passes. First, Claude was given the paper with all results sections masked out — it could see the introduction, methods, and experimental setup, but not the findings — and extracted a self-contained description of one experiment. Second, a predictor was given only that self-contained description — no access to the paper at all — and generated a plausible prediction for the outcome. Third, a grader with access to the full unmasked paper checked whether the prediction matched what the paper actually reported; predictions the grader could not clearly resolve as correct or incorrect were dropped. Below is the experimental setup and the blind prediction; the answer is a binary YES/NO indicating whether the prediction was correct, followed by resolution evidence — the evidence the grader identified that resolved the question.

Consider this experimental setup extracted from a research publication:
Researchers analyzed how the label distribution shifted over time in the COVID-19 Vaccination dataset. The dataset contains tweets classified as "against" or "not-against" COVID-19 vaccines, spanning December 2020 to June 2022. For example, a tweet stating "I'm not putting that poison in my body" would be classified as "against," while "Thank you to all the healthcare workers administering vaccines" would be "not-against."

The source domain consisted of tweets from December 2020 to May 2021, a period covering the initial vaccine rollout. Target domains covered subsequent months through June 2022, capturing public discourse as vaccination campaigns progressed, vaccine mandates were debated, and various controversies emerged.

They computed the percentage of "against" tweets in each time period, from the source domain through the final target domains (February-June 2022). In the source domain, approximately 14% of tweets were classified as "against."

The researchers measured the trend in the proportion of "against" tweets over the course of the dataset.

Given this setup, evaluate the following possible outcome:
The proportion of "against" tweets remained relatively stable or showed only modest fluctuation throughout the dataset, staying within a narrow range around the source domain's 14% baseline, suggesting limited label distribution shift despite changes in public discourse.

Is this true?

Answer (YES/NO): NO